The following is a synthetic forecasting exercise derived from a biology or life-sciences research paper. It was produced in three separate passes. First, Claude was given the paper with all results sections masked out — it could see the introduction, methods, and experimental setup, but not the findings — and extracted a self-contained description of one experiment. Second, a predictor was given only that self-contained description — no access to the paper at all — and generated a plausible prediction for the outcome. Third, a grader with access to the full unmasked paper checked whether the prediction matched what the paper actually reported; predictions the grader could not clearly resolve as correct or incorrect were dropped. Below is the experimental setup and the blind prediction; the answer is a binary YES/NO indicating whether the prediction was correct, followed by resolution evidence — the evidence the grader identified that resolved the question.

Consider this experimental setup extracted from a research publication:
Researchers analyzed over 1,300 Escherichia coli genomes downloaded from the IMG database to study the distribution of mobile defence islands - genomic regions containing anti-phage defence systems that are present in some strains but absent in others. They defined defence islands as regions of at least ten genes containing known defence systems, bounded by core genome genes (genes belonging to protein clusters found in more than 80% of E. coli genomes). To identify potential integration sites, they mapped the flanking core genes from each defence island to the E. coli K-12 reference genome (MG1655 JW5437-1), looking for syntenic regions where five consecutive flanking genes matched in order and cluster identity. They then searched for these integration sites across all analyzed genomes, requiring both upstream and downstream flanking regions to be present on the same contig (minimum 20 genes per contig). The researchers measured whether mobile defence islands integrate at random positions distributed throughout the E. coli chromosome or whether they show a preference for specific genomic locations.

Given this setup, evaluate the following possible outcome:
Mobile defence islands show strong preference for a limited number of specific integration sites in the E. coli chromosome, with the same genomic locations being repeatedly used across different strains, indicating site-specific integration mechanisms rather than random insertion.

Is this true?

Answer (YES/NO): YES